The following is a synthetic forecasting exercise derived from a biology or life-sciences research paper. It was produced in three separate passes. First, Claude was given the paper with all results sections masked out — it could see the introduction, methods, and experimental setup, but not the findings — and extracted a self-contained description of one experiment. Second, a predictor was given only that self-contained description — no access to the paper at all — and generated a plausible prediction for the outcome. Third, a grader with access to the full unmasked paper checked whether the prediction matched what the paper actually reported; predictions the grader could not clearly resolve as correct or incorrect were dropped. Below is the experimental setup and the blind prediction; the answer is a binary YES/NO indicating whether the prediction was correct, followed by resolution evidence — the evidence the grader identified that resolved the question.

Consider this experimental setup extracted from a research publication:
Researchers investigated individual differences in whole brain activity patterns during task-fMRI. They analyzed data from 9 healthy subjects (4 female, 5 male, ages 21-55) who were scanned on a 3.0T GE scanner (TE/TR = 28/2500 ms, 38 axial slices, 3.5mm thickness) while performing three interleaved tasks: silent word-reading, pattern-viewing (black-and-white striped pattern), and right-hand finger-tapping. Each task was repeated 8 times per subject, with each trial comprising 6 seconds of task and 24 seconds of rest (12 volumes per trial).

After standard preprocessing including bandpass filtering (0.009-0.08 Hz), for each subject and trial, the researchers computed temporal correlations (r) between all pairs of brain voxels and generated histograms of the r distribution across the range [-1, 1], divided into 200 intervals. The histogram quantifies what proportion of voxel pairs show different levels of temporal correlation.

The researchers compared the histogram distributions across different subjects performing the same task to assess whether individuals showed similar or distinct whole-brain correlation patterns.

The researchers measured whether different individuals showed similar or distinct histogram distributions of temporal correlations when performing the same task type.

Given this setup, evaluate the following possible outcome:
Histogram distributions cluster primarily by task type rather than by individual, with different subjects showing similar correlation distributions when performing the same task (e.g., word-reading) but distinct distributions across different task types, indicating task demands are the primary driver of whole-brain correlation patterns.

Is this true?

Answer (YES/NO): NO